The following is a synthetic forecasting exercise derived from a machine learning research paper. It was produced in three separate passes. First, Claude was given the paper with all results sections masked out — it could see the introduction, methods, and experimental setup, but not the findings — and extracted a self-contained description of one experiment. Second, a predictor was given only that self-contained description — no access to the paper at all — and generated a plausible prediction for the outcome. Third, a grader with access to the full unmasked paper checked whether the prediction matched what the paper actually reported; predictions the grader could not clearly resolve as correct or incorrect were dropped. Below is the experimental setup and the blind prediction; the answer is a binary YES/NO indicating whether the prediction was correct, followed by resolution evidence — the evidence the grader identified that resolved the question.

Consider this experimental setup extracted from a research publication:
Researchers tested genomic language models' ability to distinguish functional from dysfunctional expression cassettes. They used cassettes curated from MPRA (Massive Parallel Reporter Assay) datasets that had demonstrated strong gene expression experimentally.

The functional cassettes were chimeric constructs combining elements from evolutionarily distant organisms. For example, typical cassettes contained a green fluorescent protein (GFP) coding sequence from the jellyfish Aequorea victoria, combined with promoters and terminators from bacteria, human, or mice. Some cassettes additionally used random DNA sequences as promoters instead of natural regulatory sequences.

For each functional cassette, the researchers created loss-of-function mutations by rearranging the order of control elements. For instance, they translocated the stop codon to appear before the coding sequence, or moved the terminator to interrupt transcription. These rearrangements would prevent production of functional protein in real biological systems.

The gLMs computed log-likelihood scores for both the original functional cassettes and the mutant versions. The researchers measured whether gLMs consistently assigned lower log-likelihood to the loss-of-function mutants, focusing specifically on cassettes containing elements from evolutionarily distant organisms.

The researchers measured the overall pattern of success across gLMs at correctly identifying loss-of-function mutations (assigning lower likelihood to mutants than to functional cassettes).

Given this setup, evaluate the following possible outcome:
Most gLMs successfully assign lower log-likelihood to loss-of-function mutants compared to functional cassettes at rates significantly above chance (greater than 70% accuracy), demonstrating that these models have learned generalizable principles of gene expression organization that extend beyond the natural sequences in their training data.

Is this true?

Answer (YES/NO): NO